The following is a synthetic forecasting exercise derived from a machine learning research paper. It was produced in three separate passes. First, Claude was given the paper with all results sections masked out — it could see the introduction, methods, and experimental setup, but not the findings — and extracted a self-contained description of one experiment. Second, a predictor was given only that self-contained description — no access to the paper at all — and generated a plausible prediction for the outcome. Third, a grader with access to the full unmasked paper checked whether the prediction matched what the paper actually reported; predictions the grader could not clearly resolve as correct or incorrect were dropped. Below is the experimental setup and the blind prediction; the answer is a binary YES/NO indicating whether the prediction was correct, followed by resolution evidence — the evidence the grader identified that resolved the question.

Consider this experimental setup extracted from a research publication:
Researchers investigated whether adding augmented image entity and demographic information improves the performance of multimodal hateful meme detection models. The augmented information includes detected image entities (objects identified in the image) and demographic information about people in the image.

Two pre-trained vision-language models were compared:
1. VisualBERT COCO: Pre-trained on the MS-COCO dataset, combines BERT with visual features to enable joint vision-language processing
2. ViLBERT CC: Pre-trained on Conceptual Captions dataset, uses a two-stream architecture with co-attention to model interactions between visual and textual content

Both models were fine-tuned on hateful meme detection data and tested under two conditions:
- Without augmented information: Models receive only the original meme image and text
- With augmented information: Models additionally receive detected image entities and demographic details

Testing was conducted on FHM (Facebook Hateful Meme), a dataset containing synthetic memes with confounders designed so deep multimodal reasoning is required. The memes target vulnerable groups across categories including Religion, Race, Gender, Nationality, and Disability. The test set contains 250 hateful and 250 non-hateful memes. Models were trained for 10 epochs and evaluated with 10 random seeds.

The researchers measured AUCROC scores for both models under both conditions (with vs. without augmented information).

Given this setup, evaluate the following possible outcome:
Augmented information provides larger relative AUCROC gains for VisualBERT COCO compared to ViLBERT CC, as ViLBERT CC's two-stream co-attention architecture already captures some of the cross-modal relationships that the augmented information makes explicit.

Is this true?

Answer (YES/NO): YES